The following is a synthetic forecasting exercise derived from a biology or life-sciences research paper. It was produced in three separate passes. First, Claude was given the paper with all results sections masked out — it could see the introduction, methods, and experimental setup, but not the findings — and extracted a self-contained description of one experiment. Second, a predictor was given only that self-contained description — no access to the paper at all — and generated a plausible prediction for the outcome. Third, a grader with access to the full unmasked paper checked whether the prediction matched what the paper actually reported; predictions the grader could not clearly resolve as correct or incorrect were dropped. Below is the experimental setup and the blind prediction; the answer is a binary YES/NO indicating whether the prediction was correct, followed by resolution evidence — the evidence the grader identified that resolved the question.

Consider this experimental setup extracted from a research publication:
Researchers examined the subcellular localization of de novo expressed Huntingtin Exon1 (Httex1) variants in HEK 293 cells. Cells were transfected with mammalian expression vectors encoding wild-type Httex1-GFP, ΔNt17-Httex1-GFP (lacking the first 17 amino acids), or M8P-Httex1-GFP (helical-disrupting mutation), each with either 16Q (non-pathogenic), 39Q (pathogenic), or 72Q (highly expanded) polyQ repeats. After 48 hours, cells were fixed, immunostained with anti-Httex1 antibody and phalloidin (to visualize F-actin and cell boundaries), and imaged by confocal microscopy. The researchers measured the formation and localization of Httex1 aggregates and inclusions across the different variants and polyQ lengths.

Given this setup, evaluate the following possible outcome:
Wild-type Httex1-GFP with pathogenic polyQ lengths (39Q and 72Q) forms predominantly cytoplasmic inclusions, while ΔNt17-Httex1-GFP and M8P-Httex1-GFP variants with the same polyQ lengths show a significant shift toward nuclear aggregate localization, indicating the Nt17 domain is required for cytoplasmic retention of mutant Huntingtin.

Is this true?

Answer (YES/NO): NO